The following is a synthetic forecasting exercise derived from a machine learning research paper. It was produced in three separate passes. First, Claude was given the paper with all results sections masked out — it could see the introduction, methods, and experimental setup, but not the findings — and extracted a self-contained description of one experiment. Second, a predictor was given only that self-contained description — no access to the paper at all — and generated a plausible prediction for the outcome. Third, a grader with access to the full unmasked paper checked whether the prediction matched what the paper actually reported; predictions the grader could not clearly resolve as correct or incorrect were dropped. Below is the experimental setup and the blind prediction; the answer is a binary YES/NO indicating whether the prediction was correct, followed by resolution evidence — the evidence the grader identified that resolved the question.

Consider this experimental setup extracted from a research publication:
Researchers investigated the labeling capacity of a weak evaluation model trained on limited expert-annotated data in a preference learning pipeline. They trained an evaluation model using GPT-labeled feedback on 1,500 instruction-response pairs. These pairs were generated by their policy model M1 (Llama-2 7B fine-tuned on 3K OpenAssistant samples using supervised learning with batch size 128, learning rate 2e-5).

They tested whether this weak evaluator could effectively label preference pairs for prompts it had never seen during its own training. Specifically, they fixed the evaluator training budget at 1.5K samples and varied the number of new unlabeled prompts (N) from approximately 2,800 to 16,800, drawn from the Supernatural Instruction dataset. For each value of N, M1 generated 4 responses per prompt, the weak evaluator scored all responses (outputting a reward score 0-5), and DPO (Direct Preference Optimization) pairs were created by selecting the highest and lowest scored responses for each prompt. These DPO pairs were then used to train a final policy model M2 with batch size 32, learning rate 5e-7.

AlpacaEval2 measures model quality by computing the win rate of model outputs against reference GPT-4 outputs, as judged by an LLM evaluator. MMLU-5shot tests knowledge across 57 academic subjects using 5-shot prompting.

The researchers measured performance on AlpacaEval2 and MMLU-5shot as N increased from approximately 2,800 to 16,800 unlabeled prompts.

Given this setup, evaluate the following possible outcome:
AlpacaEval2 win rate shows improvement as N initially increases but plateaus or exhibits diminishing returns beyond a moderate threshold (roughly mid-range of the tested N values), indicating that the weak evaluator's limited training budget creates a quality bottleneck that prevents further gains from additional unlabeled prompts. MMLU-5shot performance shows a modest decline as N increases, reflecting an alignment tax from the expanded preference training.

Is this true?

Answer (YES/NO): NO